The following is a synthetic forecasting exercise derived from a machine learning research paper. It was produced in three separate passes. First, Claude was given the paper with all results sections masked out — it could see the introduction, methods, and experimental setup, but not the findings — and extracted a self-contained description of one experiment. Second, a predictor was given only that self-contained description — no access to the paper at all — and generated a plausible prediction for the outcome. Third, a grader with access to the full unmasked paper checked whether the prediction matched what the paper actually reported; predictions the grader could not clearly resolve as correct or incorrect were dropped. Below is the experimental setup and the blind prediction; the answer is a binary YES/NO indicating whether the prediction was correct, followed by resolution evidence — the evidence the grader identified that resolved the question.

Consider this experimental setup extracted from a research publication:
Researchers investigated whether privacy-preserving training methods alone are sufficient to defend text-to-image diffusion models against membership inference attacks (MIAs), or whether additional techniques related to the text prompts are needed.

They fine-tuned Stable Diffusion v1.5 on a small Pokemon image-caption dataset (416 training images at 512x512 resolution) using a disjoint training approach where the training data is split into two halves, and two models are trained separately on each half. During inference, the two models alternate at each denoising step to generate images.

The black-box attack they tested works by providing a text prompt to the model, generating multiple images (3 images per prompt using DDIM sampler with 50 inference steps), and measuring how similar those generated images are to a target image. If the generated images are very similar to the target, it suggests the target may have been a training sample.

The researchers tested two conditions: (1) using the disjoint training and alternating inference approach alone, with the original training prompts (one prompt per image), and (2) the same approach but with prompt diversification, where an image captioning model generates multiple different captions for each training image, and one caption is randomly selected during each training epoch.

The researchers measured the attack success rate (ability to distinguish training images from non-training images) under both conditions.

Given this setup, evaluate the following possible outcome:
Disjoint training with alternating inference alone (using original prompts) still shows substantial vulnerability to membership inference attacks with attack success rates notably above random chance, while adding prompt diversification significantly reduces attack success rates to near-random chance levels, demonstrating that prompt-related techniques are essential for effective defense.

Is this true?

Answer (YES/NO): YES